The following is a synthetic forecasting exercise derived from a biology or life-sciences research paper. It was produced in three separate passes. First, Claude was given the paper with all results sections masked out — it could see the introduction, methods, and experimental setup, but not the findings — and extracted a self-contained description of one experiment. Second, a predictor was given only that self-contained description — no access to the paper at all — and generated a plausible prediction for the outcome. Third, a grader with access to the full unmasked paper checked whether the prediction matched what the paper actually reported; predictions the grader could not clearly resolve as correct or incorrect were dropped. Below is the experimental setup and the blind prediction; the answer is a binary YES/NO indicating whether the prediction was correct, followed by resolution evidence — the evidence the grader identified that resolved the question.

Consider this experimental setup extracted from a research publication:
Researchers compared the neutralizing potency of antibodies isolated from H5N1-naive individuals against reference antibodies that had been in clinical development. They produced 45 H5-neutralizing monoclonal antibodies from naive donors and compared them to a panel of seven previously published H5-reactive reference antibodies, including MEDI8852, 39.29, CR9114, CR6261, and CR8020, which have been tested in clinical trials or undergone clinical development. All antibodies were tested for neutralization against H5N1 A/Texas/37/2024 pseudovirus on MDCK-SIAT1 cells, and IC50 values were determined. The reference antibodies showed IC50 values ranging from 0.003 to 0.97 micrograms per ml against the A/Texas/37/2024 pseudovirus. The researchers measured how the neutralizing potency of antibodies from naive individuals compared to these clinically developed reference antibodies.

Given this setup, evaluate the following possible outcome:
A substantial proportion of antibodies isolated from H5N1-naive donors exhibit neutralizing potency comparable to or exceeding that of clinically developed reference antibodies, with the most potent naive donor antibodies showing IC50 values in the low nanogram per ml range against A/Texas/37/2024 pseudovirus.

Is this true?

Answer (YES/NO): YES